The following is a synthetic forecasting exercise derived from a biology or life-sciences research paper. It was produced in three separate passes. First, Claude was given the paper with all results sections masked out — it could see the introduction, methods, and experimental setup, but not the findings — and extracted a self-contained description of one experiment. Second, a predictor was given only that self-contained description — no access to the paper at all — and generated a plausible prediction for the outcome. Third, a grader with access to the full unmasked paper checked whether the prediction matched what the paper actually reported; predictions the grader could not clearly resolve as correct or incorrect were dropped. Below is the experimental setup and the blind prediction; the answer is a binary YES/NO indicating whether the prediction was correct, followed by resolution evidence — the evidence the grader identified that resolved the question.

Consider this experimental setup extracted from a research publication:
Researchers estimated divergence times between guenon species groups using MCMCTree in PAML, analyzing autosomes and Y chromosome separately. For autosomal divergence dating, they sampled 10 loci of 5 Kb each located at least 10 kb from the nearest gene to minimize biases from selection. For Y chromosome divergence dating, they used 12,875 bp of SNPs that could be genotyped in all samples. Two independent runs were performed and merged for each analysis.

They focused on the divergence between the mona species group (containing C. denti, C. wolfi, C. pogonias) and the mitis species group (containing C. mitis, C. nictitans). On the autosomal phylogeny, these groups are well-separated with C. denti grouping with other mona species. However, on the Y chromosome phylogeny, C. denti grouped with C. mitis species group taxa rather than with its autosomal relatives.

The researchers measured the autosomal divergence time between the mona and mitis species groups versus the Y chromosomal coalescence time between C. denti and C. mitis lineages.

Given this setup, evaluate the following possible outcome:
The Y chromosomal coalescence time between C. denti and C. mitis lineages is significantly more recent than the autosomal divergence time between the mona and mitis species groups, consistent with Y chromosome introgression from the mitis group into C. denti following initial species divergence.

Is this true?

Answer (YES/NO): YES